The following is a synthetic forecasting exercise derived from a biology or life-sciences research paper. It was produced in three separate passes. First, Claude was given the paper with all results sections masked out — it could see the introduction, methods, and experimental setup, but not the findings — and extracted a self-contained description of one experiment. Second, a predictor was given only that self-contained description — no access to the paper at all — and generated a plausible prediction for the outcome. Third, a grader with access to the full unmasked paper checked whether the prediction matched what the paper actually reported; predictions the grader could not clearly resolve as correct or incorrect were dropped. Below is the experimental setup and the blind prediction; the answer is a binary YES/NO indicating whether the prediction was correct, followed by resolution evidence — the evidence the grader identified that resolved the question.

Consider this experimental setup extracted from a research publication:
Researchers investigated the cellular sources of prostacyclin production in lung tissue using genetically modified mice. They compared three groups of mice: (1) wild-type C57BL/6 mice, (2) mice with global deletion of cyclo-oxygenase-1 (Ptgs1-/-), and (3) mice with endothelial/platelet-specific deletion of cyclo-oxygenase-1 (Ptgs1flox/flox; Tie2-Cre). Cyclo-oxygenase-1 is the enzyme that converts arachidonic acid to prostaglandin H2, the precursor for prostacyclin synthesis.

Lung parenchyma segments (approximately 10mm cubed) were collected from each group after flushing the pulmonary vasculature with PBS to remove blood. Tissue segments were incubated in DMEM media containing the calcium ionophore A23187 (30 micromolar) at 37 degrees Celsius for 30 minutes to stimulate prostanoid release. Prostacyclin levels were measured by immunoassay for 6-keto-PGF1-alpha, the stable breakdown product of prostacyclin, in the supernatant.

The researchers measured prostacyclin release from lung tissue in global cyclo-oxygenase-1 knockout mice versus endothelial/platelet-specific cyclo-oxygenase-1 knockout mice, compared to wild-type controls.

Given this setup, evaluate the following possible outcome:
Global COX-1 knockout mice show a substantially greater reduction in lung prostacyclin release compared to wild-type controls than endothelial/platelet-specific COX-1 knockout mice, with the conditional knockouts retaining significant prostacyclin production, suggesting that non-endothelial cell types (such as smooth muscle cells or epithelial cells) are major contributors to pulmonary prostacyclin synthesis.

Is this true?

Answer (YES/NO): NO